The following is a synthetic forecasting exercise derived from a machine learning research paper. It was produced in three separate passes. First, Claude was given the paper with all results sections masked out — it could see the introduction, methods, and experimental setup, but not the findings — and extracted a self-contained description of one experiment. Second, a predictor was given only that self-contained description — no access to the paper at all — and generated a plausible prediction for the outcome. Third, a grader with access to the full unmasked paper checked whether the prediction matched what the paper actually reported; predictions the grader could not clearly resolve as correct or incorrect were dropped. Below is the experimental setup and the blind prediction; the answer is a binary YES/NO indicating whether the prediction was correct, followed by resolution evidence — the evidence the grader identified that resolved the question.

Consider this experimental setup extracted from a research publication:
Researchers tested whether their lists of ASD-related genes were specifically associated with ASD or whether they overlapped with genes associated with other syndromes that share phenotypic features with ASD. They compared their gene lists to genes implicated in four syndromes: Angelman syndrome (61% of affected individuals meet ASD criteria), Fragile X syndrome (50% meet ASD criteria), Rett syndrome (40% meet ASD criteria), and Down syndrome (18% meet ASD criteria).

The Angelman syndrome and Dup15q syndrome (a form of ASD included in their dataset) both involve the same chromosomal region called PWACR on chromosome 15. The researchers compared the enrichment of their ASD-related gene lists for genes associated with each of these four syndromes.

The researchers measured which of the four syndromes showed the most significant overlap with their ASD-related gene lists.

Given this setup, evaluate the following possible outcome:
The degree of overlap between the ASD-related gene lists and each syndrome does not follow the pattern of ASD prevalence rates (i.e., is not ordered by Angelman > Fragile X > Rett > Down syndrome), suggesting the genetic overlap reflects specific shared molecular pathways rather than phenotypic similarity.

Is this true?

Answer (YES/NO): NO